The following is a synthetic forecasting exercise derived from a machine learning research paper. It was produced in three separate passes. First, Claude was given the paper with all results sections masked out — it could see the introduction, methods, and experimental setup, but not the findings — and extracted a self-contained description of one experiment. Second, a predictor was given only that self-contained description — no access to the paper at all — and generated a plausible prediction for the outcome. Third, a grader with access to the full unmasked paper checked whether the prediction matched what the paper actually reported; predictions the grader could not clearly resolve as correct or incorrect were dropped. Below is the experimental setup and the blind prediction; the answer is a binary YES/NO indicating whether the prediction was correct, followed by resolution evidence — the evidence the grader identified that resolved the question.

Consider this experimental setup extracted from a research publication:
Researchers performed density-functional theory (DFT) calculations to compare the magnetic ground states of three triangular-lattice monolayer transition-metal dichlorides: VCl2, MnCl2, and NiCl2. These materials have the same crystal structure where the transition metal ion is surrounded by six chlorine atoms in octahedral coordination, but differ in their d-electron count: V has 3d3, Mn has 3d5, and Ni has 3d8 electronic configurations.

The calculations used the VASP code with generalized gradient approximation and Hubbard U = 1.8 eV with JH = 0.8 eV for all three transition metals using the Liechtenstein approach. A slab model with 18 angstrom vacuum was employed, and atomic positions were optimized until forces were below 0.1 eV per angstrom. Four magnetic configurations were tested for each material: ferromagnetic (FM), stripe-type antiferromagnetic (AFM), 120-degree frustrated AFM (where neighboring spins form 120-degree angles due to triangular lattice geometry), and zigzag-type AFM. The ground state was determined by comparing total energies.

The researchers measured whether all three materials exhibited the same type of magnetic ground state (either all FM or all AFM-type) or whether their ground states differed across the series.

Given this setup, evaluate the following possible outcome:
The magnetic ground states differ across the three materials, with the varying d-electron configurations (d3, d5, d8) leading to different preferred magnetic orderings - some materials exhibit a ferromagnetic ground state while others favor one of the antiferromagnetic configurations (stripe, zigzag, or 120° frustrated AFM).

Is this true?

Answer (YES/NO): YES